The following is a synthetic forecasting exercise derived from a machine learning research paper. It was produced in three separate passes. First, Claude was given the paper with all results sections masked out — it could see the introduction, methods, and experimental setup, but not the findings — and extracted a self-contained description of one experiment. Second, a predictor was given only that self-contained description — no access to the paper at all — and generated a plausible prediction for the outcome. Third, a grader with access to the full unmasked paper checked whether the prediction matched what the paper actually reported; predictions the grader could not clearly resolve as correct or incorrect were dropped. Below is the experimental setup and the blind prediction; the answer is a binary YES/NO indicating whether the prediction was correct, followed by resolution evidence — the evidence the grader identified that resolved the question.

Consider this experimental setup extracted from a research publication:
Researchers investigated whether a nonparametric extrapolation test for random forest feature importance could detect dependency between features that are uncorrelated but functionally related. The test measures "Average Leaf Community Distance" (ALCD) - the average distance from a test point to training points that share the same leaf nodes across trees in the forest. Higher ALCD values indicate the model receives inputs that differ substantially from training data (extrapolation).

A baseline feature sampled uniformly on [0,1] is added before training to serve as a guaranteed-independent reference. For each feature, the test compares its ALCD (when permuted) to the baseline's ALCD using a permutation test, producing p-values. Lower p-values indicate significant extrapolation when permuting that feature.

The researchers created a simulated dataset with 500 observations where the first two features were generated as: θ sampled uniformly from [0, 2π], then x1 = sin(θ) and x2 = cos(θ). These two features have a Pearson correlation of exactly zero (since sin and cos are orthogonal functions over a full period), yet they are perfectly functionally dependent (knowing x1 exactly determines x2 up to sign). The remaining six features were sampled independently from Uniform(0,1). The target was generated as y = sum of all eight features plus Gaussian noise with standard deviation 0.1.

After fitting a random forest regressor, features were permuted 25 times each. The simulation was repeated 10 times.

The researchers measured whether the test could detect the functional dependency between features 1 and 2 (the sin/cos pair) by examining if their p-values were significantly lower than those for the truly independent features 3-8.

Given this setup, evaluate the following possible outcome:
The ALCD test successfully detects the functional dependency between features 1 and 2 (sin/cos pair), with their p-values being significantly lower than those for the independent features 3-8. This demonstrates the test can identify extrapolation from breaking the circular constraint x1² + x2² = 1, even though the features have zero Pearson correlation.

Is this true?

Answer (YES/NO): YES